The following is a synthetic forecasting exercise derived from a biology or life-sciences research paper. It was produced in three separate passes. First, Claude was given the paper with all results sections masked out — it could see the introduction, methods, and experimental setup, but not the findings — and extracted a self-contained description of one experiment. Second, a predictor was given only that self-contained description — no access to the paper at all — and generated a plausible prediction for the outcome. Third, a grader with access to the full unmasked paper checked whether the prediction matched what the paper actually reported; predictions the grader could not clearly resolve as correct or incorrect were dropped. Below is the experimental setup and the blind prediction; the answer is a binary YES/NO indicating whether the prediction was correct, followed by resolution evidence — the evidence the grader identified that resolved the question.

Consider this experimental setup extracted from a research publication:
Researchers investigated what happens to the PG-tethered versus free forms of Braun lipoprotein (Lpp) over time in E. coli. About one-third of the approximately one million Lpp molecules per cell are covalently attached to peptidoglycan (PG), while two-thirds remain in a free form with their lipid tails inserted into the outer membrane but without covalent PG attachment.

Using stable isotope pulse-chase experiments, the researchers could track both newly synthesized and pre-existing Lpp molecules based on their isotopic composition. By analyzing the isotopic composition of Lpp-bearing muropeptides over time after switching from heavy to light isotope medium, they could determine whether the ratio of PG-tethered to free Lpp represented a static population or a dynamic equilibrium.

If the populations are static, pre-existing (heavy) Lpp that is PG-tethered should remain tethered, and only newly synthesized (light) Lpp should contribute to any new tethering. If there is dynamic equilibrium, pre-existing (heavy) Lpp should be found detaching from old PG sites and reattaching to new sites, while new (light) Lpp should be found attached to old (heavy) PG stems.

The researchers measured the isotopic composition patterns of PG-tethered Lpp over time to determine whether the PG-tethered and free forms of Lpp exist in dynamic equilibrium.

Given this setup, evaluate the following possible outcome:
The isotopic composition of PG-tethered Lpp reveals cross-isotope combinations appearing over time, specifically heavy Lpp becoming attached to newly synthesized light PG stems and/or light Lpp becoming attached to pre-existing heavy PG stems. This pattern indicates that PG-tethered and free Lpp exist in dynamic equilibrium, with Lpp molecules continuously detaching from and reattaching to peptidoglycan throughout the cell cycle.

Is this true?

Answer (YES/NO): YES